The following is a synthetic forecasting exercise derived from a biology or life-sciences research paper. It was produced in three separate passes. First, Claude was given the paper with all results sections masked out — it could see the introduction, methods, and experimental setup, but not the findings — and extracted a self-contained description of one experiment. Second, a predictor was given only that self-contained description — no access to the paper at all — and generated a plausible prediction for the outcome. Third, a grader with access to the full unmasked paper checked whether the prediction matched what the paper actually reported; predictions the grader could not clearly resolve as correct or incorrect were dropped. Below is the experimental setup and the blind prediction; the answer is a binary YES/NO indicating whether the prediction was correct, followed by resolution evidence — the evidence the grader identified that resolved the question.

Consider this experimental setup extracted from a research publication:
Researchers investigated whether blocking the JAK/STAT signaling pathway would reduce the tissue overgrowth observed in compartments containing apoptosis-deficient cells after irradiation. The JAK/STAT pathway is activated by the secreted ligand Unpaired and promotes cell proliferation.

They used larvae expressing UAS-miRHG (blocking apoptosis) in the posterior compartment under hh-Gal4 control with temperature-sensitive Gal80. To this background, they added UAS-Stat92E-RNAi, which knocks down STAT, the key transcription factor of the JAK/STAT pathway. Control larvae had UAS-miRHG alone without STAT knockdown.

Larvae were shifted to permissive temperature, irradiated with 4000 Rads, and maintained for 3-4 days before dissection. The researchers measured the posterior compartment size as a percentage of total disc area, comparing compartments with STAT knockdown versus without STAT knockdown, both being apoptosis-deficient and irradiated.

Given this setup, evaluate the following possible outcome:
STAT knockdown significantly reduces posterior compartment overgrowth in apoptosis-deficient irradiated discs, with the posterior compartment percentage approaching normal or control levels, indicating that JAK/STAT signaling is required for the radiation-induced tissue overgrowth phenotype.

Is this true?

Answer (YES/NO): YES